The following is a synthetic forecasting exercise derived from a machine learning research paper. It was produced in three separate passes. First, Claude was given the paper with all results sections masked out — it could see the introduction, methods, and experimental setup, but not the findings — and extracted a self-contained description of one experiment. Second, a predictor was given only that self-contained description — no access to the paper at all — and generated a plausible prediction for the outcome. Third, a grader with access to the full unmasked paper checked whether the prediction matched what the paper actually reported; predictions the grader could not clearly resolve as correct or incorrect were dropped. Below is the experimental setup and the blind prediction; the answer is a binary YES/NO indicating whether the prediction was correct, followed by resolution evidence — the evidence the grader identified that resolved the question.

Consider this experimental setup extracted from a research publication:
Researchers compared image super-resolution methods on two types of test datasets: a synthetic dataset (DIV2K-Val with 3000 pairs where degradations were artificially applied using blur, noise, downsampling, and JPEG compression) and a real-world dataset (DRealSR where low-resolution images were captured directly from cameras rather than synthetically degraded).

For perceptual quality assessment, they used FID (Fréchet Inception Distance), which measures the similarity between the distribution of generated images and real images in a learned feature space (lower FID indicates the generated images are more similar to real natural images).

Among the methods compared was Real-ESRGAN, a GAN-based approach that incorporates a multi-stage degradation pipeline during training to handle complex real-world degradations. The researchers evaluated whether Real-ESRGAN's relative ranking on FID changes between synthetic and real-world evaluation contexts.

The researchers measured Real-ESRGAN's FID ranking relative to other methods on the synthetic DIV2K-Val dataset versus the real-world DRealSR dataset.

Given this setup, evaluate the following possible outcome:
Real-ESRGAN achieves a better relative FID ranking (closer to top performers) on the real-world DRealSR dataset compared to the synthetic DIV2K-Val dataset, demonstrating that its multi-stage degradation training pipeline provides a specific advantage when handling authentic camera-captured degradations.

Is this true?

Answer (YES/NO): YES